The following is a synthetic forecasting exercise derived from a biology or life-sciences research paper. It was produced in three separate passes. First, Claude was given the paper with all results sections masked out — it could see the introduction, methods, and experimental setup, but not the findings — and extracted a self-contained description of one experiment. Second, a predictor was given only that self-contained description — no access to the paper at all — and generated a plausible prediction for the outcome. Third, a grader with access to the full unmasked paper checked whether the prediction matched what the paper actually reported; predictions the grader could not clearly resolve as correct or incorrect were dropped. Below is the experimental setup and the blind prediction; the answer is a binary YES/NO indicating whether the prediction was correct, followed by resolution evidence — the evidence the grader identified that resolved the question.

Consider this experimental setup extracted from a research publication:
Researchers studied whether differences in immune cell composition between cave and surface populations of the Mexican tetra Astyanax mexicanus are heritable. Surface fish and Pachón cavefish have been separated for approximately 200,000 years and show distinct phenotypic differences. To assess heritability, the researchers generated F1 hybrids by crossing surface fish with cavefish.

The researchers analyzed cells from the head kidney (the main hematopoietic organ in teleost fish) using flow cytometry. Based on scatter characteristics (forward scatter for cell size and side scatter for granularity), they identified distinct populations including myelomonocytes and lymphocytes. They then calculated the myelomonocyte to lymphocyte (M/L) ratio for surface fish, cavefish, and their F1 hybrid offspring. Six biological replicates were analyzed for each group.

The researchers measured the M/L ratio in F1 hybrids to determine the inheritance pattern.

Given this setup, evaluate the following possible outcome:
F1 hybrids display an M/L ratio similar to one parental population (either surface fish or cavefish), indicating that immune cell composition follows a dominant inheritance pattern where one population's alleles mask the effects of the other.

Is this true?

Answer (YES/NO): YES